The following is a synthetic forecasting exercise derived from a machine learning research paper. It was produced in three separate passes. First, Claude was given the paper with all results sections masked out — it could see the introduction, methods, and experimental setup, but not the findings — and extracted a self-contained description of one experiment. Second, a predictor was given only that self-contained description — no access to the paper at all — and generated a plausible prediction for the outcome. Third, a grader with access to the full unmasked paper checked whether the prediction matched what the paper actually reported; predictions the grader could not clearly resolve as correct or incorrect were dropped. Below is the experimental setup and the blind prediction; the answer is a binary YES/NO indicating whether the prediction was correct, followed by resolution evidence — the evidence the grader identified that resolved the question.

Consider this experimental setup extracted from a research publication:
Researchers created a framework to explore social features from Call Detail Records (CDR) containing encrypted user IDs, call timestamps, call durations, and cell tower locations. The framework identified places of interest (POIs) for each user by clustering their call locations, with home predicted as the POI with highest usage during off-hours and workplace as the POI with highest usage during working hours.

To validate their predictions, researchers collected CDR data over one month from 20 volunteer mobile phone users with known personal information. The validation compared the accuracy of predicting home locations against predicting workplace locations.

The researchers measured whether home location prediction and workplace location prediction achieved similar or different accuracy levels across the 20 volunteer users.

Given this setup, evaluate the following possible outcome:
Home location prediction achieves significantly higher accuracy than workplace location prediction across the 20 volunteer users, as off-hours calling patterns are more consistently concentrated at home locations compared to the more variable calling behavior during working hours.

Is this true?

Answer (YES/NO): NO